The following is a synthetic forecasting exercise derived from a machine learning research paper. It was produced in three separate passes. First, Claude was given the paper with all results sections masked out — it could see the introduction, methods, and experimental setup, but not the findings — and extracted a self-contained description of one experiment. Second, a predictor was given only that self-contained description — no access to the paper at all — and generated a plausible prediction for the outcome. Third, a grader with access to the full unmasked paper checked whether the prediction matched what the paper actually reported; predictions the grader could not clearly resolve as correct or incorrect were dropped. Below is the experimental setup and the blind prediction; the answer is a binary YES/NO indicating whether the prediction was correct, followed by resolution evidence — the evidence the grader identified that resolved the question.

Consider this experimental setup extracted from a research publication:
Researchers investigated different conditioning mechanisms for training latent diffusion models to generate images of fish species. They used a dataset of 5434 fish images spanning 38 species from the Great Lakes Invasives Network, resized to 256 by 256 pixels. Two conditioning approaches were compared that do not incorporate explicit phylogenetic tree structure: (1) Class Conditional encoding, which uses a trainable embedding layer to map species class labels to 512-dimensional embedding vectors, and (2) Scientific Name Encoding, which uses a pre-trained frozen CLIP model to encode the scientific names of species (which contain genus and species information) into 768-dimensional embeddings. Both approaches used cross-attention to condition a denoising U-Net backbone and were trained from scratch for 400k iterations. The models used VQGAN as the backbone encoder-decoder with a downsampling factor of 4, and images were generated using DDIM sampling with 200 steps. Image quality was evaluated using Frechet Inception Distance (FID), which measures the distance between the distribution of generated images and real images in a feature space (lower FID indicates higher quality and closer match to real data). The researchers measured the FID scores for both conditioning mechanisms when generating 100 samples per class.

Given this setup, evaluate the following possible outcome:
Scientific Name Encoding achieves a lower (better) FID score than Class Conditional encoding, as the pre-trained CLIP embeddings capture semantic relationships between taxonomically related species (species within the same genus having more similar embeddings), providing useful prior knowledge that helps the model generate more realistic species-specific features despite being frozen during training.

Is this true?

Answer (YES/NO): NO